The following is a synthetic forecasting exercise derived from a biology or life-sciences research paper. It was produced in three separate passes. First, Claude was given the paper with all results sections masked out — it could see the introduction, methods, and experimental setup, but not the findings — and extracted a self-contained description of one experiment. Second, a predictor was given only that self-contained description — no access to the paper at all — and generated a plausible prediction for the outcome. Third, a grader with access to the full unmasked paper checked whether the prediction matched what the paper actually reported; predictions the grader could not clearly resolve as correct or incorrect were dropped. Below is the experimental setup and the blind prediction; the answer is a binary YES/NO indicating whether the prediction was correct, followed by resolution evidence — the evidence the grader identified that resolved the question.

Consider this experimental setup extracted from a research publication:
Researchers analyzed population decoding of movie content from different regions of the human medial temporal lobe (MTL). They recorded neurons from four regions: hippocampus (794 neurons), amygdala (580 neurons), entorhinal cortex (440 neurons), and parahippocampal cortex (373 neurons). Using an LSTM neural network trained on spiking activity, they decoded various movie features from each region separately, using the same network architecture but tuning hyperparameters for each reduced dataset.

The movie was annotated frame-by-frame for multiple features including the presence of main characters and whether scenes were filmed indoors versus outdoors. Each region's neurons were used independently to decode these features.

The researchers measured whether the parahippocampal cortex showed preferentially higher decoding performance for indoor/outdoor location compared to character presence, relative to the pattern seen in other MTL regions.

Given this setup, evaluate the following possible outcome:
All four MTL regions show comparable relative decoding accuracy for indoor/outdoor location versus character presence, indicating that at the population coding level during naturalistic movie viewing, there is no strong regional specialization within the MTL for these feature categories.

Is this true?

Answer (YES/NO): NO